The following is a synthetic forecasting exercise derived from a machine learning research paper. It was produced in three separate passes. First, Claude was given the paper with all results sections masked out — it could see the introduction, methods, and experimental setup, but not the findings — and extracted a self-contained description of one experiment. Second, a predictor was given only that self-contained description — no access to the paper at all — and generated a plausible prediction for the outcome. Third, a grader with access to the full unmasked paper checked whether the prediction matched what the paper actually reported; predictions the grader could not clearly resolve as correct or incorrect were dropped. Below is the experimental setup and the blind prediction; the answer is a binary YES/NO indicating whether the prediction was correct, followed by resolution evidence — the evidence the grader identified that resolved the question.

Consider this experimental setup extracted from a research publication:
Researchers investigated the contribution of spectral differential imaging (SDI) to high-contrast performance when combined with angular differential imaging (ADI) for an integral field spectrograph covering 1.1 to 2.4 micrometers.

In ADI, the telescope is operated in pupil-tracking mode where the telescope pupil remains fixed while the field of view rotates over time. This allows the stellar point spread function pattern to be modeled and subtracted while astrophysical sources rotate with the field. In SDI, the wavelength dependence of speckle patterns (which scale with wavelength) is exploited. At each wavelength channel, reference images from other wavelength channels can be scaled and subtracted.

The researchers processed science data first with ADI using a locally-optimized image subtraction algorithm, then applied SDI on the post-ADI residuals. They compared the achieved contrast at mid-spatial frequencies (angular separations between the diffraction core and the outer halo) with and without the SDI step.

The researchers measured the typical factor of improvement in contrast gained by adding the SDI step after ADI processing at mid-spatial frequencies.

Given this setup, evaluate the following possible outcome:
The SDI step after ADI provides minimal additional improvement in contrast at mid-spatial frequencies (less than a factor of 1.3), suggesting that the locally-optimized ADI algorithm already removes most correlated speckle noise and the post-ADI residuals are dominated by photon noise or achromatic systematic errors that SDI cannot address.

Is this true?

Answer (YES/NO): NO